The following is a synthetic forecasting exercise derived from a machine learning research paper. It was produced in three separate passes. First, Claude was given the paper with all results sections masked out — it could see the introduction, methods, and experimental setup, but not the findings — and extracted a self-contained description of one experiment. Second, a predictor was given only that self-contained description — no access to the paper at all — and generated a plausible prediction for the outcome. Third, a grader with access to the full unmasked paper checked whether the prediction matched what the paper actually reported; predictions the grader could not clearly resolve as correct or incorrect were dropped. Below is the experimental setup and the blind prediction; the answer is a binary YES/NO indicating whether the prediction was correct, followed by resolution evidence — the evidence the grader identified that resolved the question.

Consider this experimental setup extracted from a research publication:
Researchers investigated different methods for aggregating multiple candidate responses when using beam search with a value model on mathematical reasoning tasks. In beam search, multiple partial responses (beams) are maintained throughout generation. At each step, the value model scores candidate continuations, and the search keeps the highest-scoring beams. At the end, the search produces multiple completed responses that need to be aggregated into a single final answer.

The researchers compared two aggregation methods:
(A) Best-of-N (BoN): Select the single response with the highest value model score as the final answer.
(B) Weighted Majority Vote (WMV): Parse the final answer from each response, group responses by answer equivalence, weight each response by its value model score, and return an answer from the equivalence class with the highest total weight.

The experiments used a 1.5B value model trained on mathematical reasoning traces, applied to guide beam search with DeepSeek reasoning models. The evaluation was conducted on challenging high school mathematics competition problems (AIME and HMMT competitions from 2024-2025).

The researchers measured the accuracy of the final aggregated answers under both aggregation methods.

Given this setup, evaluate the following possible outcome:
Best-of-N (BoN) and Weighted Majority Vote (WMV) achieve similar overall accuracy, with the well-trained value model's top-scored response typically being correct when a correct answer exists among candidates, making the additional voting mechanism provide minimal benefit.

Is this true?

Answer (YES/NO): NO